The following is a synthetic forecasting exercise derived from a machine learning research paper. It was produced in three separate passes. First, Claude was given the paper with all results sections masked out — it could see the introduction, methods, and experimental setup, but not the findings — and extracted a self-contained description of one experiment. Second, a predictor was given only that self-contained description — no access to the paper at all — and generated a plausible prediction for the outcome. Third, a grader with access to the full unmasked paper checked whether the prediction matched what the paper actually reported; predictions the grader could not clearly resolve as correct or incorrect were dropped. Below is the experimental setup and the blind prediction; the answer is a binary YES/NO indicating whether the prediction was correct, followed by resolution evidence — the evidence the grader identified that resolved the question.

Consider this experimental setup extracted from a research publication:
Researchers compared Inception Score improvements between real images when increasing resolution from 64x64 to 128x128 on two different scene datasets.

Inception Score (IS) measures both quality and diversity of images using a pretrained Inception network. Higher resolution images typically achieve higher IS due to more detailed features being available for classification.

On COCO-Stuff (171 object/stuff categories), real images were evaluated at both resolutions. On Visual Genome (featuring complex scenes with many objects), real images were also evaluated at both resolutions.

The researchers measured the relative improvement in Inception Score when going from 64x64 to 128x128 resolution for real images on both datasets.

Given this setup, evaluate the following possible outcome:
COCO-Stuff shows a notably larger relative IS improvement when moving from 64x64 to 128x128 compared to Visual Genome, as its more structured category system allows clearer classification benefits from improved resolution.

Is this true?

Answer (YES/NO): NO